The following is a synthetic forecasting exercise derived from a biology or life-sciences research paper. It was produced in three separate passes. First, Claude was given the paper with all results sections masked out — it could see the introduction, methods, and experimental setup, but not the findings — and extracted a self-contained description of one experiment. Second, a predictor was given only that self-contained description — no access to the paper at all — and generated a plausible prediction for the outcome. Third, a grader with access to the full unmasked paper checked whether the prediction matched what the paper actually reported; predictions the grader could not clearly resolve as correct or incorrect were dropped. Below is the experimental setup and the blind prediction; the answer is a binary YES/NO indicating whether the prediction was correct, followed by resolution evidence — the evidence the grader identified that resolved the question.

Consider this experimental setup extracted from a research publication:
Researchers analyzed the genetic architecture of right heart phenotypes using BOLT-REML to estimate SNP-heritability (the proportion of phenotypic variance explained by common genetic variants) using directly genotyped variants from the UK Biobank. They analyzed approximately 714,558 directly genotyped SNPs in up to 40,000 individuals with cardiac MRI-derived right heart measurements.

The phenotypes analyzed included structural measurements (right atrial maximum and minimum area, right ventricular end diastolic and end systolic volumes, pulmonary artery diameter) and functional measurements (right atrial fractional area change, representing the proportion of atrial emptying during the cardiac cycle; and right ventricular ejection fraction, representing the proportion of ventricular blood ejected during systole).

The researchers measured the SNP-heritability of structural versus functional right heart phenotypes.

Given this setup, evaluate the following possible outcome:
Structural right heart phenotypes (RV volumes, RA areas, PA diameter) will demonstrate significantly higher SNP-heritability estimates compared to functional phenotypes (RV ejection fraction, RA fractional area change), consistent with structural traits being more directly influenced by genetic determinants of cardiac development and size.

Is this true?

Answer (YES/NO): YES